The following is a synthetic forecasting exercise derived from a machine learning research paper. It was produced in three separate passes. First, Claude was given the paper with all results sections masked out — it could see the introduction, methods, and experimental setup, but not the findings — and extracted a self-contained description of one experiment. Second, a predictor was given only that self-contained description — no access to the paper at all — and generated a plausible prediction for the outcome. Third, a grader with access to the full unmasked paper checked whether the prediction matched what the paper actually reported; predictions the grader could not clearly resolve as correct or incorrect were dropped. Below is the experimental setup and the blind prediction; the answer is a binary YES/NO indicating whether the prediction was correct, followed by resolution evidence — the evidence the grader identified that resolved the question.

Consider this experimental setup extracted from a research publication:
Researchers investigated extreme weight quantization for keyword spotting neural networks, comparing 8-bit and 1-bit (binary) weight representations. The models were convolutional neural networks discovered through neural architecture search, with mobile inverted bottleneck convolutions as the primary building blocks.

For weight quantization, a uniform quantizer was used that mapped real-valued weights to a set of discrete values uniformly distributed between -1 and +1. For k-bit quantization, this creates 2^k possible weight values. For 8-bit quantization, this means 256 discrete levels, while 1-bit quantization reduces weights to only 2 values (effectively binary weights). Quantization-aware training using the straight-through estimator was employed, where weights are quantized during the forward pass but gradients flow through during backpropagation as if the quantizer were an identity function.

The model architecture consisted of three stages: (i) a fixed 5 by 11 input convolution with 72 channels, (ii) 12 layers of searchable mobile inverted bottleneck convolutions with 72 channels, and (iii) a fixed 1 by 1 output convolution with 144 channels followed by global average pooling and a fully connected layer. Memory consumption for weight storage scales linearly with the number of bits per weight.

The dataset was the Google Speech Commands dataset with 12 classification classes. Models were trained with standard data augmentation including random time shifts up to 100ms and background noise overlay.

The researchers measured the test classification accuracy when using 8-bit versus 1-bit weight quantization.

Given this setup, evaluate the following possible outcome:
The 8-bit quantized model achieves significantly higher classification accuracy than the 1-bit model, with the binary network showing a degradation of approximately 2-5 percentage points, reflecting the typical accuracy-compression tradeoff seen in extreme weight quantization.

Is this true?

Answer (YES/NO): NO